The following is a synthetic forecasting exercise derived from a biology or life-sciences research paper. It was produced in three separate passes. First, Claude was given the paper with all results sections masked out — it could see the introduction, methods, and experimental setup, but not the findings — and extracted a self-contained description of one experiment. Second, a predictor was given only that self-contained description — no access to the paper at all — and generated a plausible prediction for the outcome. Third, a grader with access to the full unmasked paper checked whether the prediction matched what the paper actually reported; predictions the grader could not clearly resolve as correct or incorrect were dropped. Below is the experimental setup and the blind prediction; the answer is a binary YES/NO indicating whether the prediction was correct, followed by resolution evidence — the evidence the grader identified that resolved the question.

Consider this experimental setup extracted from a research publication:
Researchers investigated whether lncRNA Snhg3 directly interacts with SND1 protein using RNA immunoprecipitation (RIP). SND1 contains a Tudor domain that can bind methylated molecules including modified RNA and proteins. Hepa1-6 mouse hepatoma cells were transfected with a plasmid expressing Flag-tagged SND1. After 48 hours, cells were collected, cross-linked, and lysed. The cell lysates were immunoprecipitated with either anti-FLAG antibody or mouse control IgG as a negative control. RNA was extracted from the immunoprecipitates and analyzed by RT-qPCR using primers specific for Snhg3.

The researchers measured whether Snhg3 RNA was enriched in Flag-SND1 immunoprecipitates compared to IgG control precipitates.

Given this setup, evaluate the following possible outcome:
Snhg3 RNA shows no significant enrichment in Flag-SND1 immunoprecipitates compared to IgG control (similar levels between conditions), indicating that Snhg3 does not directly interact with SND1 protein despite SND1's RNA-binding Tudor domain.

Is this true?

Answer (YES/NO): NO